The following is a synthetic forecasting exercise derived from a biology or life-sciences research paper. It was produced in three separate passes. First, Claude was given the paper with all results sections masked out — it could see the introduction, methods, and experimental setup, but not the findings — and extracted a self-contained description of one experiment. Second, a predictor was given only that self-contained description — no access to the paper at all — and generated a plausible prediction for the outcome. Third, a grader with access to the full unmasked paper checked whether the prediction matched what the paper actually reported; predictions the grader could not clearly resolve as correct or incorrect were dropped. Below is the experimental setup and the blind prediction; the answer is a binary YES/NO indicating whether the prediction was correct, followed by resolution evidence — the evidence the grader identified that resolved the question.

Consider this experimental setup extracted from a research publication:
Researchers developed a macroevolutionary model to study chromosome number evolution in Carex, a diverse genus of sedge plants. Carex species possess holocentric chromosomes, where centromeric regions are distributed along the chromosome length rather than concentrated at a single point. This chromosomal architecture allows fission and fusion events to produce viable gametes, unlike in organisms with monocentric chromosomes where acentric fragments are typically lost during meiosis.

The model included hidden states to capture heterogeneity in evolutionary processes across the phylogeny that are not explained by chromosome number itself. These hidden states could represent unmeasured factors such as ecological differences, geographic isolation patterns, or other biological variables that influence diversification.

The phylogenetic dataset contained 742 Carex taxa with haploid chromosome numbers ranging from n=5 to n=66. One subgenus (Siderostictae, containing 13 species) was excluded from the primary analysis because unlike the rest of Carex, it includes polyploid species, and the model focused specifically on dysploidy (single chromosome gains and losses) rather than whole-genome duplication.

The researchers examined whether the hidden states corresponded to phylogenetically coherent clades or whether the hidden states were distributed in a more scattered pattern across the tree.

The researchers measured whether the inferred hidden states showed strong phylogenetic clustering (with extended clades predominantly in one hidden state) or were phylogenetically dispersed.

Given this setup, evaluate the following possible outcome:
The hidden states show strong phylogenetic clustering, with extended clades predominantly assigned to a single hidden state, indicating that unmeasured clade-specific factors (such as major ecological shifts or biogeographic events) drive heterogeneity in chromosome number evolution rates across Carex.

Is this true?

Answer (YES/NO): YES